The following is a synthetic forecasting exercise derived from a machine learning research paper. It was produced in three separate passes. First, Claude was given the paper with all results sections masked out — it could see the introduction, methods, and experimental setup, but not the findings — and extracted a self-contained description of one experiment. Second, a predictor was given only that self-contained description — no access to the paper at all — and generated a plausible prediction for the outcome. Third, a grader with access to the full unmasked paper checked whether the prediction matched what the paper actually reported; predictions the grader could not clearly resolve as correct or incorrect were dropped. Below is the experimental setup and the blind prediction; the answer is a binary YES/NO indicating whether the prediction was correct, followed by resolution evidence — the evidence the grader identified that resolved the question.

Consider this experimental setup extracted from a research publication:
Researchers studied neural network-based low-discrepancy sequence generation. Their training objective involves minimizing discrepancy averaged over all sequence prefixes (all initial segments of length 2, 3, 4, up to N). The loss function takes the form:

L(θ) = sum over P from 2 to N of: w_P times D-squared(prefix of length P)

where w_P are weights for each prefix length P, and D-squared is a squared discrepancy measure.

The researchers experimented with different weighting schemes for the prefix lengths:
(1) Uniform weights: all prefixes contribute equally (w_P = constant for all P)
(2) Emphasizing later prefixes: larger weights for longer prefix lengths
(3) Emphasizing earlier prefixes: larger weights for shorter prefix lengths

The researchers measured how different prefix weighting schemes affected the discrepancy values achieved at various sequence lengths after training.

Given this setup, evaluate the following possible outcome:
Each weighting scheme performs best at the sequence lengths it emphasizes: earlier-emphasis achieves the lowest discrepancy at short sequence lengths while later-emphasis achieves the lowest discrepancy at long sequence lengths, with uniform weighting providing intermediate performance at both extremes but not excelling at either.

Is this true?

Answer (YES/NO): NO